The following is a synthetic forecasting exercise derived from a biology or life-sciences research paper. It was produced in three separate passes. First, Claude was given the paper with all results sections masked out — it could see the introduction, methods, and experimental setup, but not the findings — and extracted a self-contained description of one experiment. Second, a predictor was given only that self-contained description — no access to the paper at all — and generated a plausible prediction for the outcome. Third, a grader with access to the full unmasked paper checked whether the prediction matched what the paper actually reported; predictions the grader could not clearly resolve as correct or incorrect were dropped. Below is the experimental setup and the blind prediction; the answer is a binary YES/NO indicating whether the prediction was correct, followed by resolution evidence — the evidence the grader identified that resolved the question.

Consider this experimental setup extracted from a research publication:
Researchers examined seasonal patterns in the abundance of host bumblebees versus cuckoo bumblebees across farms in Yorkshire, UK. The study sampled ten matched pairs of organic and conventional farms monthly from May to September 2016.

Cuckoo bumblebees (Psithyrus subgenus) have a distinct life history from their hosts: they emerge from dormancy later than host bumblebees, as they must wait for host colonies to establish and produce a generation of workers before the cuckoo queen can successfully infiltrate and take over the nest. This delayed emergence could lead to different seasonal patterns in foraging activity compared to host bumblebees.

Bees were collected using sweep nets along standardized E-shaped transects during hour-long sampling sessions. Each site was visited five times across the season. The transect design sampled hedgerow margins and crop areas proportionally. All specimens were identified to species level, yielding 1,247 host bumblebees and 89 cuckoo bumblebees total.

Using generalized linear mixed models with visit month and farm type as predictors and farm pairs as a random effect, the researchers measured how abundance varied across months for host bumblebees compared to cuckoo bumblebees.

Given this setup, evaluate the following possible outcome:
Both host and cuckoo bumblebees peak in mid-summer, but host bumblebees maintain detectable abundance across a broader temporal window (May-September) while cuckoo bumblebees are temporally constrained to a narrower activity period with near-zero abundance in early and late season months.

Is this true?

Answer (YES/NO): NO